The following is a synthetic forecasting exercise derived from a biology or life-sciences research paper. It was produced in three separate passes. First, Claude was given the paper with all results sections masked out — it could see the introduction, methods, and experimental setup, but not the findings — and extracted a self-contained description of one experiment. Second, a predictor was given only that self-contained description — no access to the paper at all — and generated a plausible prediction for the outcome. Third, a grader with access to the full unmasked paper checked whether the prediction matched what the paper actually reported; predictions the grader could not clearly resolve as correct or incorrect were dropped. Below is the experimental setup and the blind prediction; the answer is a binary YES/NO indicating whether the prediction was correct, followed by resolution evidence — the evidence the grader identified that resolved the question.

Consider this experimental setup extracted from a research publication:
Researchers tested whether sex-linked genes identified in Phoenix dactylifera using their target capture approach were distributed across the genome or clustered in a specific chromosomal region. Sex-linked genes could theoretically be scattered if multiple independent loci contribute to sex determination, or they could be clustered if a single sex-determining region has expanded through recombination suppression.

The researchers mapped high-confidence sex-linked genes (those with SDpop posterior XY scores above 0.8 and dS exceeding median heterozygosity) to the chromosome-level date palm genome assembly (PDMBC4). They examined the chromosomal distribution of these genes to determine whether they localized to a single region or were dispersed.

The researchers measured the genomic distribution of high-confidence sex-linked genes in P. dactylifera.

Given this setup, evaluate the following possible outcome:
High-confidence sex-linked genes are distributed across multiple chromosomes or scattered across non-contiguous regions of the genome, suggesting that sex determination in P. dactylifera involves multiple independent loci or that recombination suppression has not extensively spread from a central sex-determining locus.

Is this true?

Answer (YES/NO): NO